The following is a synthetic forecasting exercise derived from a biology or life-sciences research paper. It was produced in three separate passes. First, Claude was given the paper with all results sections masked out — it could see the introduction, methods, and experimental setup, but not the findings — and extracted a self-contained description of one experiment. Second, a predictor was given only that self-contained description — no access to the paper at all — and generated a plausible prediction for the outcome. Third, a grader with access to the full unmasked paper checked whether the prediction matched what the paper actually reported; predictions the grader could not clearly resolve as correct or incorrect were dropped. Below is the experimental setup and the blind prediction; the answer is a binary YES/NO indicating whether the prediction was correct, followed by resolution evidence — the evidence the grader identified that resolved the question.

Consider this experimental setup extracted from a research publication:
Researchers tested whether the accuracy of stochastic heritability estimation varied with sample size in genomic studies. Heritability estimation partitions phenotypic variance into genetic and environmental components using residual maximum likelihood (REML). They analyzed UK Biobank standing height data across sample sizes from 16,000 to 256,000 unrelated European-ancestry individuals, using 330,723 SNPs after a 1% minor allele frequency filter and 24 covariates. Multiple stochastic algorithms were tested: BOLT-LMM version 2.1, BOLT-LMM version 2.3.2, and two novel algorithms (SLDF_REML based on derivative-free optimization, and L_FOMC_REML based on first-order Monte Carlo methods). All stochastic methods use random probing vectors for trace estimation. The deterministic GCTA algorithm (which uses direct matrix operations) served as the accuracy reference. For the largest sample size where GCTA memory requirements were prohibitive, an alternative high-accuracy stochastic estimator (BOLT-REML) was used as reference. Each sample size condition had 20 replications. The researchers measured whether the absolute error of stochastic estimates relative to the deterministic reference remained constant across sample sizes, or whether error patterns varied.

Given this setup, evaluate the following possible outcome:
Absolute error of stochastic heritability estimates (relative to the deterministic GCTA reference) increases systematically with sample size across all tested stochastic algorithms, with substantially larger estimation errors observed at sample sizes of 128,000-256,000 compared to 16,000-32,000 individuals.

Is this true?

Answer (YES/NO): NO